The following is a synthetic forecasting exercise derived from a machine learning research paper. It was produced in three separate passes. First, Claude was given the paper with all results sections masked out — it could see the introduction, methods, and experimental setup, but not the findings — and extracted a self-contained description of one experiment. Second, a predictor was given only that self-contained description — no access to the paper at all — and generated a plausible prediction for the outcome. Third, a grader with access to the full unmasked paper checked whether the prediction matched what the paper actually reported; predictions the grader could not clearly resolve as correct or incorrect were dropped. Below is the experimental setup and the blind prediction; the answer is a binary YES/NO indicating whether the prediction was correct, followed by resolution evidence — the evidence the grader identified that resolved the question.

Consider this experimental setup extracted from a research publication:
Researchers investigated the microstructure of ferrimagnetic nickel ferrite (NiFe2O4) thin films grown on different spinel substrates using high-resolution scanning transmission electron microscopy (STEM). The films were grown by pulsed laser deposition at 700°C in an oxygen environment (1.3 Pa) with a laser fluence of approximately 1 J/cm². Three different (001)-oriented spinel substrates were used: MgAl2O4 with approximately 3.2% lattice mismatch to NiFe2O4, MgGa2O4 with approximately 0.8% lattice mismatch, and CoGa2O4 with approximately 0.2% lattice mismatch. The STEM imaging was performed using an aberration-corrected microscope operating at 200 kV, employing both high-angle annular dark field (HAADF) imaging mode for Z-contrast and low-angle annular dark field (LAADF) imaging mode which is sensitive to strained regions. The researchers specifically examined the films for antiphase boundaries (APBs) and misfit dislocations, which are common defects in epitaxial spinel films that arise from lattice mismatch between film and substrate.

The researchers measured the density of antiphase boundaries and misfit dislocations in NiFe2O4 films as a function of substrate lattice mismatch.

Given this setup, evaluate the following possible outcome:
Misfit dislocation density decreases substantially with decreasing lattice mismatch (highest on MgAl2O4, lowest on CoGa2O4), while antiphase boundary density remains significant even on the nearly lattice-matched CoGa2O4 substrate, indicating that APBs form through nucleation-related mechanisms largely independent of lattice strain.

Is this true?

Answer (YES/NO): NO